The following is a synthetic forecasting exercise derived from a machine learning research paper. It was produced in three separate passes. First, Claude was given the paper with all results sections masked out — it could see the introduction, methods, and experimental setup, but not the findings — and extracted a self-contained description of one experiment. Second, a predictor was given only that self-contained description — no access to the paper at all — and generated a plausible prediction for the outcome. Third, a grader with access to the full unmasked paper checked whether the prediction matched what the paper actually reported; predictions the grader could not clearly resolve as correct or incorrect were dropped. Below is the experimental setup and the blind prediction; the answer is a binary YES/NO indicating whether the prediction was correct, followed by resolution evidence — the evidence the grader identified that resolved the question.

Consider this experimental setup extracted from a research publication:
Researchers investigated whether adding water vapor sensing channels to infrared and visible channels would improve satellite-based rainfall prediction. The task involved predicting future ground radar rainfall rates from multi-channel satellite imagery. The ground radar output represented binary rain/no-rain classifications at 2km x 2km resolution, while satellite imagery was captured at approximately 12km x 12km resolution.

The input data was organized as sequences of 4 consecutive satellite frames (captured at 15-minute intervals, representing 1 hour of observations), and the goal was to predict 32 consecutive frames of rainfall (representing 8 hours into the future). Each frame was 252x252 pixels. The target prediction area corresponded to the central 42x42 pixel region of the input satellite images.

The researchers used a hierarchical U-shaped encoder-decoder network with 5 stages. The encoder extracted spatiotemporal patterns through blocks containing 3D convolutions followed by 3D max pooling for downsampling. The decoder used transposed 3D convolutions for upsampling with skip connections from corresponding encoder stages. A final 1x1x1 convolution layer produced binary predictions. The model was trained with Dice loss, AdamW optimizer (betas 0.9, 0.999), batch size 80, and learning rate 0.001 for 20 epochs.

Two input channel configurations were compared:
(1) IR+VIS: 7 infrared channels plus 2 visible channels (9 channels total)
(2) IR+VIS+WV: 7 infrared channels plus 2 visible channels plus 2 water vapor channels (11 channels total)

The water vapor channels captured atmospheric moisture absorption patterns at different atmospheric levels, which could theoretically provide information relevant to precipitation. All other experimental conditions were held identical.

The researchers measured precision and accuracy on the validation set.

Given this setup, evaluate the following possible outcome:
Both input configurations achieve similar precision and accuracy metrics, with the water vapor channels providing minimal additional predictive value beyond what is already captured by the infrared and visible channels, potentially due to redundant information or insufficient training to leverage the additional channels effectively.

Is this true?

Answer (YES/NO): NO